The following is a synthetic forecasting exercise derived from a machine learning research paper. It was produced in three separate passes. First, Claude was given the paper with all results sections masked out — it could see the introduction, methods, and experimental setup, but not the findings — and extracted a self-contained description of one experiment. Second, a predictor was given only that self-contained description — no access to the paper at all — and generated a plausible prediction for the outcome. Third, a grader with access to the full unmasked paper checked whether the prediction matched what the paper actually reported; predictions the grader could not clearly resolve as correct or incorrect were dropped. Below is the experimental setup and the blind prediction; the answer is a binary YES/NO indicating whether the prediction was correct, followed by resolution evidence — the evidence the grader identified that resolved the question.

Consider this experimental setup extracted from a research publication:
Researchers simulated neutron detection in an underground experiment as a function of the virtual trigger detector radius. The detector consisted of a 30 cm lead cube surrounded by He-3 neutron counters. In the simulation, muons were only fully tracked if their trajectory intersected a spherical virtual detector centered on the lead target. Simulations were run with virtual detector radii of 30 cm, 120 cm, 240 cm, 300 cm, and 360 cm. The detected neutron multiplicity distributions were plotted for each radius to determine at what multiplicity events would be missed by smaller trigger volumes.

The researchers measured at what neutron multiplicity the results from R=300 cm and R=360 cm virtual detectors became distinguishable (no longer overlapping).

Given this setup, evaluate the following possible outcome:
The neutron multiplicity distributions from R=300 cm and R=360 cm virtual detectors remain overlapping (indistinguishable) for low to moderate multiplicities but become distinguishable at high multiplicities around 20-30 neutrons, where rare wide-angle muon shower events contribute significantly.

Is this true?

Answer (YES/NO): NO